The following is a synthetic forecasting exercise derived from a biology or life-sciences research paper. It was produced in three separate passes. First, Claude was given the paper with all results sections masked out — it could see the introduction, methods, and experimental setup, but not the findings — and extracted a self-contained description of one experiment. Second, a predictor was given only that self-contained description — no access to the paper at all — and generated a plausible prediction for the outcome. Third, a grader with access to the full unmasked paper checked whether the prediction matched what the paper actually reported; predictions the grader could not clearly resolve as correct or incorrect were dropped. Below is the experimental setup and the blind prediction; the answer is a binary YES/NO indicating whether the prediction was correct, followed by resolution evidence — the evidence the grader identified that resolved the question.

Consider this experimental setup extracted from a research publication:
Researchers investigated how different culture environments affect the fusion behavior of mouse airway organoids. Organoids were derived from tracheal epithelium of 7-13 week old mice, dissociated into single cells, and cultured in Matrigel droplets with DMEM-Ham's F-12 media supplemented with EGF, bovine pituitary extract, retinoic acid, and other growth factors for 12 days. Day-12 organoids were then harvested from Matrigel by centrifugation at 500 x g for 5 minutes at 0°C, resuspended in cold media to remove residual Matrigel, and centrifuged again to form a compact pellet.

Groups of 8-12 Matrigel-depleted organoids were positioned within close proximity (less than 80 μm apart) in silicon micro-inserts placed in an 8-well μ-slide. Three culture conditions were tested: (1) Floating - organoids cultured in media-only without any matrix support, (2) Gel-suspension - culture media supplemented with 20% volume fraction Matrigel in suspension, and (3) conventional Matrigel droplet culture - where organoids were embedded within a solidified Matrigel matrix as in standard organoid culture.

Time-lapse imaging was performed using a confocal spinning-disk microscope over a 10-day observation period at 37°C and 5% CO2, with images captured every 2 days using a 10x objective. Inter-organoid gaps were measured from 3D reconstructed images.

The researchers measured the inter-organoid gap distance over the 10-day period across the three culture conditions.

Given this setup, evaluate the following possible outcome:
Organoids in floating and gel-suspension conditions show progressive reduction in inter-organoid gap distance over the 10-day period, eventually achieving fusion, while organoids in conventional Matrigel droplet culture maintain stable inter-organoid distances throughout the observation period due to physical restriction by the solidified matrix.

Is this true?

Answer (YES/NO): NO